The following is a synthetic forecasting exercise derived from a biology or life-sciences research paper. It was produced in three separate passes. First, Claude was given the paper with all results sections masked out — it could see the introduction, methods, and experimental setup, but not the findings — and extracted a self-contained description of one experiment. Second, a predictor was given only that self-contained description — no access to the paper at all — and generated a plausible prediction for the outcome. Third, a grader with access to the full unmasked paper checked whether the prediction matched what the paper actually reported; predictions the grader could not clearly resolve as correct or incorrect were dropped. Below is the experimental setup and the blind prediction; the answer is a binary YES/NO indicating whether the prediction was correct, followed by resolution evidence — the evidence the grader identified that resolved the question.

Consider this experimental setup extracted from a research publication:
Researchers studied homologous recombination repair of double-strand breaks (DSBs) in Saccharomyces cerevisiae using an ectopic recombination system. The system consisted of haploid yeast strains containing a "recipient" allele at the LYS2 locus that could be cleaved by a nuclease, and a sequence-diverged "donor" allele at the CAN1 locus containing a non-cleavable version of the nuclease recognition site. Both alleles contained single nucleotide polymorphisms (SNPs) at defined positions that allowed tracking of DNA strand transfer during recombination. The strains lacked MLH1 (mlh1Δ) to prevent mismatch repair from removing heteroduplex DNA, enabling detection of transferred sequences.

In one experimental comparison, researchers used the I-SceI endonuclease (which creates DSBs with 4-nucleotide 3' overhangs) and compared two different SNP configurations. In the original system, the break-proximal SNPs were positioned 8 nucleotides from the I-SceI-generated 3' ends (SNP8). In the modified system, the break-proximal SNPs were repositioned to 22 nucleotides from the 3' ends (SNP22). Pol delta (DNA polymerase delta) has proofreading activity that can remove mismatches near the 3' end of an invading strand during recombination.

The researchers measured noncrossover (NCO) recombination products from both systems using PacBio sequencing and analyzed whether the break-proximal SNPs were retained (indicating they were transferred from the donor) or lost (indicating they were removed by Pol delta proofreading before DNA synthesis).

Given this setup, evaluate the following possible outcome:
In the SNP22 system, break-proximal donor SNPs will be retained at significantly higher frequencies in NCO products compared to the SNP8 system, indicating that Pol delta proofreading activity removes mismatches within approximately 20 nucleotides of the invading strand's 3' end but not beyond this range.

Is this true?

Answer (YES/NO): YES